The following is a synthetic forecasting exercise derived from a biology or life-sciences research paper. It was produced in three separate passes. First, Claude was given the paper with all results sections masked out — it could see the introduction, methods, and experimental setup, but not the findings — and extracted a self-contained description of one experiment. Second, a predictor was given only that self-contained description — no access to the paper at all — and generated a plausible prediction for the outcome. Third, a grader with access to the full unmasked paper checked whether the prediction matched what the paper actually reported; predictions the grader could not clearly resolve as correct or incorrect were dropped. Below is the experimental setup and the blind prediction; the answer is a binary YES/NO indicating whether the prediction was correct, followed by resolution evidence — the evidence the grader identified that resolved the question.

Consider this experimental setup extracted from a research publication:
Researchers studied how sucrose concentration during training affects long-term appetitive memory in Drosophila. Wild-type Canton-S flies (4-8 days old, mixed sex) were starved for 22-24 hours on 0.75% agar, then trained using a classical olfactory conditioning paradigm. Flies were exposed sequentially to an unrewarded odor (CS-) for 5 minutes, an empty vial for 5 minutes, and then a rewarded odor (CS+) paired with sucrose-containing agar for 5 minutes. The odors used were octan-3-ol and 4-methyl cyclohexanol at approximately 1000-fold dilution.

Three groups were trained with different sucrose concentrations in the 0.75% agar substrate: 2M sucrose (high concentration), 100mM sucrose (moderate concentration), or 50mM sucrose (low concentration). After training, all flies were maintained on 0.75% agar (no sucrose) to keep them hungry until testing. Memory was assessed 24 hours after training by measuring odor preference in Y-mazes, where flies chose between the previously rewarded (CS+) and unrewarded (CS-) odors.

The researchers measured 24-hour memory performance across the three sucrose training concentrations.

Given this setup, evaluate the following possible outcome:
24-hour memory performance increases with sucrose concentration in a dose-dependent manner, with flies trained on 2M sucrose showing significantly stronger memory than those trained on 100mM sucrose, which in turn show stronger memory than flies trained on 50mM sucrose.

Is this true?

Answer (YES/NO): NO